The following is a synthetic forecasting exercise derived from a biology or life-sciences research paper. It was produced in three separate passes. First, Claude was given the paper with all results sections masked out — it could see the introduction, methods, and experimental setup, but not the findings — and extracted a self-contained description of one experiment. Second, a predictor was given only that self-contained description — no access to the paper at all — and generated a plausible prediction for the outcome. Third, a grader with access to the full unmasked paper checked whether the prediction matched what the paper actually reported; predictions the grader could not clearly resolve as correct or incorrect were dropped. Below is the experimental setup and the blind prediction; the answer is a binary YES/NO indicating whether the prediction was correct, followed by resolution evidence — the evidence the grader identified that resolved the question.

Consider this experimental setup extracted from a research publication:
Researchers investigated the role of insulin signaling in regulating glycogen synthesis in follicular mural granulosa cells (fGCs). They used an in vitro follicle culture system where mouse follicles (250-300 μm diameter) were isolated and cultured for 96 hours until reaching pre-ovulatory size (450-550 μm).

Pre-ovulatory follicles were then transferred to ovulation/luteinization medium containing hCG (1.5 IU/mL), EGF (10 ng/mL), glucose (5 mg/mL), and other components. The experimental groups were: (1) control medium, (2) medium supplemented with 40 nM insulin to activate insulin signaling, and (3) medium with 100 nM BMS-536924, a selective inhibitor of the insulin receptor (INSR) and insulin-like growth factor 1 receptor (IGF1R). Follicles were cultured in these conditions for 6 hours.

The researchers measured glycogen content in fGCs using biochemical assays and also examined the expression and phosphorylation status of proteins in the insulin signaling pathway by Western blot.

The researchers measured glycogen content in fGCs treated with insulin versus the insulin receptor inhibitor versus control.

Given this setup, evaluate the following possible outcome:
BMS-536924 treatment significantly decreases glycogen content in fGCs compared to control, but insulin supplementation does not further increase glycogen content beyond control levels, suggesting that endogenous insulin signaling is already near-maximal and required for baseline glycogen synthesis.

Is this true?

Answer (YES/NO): NO